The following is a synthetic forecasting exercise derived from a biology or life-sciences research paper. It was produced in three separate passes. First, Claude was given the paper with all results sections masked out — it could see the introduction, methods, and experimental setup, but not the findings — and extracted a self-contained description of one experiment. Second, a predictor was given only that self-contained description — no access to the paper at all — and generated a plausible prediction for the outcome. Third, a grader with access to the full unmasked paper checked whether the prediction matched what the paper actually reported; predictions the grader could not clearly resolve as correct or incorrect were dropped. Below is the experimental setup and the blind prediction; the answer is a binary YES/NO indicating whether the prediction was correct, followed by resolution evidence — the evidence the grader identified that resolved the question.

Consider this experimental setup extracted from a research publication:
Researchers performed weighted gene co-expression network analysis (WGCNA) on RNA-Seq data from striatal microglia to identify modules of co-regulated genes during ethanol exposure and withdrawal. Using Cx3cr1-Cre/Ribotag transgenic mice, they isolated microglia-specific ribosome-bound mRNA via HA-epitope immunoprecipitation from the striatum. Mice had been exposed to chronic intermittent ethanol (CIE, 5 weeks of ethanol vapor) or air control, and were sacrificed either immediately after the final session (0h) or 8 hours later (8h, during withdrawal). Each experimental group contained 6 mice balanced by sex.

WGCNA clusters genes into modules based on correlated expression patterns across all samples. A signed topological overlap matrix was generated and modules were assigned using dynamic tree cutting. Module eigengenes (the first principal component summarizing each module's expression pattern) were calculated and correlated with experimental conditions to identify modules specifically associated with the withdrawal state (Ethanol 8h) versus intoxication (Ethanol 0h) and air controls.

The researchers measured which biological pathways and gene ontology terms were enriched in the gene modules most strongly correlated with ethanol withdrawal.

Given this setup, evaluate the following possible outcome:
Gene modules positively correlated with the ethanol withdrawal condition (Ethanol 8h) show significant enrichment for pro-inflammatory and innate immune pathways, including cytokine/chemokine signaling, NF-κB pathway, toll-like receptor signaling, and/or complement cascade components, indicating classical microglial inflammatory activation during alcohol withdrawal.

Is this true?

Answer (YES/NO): NO